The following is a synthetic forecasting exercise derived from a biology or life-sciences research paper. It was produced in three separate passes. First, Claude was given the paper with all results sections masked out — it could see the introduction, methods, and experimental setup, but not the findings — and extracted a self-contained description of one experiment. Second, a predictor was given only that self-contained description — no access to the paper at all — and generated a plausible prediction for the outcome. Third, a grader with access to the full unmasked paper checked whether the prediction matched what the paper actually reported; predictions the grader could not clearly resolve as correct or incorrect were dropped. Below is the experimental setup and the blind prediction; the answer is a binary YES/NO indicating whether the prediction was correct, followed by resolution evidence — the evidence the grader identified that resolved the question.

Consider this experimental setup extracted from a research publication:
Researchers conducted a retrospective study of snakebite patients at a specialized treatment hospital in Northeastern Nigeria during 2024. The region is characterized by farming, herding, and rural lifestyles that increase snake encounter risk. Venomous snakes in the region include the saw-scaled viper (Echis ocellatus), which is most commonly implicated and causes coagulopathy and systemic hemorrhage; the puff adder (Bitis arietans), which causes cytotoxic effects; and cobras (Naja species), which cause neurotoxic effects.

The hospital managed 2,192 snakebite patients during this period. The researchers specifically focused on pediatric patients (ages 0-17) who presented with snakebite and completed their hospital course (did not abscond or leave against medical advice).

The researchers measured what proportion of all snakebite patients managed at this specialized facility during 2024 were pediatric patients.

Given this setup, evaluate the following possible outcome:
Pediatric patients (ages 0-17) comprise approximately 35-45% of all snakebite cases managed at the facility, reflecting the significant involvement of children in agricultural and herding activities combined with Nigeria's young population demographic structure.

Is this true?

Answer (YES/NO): NO